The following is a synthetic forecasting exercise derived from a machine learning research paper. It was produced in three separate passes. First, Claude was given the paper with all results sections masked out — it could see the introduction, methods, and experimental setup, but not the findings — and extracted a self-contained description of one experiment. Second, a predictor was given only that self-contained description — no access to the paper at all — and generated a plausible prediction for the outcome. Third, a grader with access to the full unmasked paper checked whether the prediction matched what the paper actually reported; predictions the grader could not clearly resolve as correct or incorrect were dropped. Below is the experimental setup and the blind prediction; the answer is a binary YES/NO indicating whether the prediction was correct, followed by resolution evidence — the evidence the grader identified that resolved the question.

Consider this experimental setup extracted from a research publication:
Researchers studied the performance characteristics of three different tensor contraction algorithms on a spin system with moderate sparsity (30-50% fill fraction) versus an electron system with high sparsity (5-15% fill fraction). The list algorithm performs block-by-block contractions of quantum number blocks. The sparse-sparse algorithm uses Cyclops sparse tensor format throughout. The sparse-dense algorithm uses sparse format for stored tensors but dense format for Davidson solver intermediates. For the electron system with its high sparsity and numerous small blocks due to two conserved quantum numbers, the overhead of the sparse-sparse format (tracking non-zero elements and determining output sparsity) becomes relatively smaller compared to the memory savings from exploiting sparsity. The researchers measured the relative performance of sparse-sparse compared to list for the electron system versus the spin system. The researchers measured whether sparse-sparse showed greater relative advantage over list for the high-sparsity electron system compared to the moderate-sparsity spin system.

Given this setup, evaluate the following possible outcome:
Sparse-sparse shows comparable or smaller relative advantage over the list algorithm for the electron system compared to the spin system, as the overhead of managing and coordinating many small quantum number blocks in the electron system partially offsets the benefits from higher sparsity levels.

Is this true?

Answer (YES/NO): YES